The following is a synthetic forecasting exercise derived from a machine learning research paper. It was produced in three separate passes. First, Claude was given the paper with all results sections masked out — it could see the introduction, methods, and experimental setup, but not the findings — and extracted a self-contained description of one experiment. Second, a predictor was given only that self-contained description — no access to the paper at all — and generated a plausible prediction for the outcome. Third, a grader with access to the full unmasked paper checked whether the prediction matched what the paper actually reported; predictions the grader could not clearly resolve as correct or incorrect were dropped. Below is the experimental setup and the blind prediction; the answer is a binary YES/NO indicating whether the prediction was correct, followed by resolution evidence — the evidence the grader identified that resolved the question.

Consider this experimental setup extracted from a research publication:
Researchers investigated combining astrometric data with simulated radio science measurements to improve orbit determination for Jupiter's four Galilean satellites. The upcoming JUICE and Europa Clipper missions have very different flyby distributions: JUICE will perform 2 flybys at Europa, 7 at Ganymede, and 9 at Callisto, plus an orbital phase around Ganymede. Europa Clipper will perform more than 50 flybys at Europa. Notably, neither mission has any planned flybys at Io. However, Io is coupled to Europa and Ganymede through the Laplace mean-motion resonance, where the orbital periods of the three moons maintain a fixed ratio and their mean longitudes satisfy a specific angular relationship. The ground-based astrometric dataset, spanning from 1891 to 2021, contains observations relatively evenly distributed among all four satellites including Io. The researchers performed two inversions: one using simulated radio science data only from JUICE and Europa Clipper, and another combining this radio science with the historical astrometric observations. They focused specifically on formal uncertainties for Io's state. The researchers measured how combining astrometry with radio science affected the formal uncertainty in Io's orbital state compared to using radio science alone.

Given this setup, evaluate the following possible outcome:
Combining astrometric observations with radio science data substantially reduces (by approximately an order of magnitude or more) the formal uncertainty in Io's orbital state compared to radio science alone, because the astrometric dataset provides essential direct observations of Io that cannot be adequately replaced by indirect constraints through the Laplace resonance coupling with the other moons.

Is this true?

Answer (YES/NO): NO